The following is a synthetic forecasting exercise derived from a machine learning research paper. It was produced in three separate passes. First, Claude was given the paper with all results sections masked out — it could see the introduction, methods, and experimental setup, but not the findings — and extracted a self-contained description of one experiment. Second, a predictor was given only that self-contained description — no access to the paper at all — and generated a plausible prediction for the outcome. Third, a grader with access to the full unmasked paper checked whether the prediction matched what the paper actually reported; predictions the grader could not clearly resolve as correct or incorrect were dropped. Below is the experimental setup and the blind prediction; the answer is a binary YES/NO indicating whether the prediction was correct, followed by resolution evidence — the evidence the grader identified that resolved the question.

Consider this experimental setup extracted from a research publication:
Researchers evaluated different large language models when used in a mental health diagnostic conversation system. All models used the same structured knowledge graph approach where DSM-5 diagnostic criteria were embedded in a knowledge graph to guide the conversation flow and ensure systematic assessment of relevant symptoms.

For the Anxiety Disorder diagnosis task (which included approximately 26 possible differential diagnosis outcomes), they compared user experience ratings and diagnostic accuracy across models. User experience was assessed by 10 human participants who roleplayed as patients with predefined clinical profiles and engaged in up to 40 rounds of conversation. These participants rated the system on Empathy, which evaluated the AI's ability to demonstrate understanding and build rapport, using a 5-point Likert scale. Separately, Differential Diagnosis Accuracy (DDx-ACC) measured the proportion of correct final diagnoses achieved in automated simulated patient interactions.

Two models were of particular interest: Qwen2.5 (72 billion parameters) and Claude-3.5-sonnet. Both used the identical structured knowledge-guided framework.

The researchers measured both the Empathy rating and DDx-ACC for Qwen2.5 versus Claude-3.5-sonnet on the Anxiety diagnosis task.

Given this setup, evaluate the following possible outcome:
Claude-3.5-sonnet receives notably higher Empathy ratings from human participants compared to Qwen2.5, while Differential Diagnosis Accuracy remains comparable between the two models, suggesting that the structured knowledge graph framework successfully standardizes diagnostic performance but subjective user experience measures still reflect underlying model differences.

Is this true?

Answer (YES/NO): NO